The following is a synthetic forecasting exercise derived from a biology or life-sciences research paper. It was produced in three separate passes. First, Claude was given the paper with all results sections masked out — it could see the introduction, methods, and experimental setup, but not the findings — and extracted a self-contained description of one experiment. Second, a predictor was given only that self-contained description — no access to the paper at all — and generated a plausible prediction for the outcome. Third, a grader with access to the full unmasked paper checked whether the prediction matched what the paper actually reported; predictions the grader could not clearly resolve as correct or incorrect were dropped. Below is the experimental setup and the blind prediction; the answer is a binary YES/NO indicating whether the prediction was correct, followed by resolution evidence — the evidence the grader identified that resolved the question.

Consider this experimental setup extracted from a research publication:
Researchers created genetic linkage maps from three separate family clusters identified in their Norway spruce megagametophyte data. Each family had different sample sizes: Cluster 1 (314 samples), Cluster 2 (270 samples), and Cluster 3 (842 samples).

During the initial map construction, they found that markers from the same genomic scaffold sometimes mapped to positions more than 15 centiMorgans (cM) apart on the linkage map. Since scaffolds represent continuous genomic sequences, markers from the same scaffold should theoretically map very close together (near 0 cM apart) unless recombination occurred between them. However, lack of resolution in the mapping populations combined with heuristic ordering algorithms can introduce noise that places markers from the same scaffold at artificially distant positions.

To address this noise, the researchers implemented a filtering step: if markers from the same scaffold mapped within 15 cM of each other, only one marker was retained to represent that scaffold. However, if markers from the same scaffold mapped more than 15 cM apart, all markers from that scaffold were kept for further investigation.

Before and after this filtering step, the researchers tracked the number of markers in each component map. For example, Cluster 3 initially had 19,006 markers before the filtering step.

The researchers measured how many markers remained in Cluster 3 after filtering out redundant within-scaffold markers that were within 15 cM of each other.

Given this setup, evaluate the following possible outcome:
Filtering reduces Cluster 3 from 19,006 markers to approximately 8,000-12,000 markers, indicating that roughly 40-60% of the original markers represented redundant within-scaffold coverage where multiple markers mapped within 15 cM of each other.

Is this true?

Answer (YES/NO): NO